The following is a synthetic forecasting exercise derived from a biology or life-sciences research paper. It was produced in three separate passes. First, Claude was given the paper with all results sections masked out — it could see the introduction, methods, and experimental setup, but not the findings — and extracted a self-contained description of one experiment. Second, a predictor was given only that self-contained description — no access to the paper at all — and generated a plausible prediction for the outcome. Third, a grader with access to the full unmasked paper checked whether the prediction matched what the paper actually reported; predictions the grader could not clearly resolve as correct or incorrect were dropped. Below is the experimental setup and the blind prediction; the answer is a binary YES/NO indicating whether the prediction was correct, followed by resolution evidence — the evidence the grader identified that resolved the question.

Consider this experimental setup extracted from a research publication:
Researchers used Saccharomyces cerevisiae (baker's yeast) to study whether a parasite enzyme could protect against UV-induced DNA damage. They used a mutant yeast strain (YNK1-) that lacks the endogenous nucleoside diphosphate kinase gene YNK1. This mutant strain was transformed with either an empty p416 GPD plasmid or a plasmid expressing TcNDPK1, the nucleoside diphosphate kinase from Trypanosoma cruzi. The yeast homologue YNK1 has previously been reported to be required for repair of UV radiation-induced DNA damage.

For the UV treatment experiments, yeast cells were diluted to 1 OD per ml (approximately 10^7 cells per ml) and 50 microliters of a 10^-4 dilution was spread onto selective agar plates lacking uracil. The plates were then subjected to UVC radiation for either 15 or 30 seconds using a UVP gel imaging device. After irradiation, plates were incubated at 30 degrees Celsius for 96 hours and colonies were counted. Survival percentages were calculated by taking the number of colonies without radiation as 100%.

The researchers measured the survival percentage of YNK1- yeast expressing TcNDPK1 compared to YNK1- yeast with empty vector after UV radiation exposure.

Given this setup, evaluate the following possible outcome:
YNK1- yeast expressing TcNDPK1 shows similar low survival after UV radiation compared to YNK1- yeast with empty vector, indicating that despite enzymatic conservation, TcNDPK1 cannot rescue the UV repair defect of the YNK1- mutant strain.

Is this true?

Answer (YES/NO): NO